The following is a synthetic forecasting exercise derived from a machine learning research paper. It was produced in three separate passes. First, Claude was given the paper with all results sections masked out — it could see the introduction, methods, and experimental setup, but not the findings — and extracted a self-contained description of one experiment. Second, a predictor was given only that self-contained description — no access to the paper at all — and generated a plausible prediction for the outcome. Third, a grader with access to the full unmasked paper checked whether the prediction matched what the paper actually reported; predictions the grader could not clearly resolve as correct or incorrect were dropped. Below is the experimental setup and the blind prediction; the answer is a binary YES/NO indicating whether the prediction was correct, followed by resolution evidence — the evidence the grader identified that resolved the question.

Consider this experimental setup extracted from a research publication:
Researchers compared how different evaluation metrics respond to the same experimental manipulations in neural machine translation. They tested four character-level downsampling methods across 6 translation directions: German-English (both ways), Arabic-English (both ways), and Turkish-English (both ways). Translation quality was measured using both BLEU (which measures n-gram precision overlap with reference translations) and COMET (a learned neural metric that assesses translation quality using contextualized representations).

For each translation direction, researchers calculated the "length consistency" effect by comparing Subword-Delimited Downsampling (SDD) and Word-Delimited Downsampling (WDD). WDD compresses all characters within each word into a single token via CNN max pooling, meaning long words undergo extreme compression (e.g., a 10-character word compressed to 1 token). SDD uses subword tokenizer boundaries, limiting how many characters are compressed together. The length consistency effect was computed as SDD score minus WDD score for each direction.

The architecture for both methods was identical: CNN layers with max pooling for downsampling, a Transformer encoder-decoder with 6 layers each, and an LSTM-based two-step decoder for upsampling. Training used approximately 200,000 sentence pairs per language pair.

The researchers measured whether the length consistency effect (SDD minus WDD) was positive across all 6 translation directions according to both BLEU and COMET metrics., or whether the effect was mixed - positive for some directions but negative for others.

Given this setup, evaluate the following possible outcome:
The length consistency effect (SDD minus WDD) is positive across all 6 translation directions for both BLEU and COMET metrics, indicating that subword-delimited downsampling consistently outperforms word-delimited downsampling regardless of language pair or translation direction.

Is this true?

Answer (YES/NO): YES